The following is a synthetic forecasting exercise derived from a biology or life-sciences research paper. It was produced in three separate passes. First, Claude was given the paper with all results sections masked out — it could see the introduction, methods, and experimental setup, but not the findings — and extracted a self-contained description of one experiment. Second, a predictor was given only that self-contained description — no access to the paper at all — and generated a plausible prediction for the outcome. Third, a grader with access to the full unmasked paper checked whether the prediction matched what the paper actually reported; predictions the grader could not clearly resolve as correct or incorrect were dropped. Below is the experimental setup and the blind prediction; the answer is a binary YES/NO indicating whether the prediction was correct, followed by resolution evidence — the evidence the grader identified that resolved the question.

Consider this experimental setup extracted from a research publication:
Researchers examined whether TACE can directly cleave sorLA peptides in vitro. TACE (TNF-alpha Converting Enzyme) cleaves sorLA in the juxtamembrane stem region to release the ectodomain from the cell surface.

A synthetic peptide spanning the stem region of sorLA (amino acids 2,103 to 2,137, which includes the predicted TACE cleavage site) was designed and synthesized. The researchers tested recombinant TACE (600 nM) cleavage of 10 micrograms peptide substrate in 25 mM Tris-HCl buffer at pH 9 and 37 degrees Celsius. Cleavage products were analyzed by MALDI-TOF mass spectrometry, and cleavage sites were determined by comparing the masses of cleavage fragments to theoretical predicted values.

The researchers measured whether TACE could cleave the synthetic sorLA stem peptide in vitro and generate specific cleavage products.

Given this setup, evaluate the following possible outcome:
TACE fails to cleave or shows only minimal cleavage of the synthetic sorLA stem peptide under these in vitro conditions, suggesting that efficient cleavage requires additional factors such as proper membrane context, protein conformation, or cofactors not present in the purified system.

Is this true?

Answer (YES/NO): NO